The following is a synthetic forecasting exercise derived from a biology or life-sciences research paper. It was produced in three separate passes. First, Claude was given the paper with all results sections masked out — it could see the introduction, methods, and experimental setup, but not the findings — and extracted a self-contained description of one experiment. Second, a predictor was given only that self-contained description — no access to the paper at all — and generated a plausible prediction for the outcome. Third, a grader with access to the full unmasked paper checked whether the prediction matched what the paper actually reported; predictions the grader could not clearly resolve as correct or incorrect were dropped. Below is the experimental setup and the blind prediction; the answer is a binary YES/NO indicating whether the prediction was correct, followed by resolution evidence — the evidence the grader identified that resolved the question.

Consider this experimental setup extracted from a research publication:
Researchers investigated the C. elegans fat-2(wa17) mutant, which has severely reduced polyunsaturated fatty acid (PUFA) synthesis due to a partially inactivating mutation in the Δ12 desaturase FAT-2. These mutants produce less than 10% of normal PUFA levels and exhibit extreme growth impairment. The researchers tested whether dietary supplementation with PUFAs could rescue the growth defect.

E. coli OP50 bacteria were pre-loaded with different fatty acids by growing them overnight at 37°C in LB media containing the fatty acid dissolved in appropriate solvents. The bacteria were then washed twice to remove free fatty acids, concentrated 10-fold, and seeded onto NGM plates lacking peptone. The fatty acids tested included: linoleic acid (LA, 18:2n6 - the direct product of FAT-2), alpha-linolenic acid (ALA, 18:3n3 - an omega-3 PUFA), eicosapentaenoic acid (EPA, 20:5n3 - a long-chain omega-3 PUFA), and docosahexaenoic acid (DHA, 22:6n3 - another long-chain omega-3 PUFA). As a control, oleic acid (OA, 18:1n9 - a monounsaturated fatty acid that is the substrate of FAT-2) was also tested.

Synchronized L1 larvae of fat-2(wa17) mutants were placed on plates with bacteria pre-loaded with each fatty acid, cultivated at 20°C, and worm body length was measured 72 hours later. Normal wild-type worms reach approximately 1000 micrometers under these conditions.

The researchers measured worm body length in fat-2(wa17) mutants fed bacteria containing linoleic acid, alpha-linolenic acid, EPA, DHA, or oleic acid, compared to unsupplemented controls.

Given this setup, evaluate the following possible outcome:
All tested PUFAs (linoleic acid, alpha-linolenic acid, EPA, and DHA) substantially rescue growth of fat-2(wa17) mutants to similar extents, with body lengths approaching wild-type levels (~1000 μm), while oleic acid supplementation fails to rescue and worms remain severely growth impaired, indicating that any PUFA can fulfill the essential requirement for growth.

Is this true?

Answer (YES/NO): NO